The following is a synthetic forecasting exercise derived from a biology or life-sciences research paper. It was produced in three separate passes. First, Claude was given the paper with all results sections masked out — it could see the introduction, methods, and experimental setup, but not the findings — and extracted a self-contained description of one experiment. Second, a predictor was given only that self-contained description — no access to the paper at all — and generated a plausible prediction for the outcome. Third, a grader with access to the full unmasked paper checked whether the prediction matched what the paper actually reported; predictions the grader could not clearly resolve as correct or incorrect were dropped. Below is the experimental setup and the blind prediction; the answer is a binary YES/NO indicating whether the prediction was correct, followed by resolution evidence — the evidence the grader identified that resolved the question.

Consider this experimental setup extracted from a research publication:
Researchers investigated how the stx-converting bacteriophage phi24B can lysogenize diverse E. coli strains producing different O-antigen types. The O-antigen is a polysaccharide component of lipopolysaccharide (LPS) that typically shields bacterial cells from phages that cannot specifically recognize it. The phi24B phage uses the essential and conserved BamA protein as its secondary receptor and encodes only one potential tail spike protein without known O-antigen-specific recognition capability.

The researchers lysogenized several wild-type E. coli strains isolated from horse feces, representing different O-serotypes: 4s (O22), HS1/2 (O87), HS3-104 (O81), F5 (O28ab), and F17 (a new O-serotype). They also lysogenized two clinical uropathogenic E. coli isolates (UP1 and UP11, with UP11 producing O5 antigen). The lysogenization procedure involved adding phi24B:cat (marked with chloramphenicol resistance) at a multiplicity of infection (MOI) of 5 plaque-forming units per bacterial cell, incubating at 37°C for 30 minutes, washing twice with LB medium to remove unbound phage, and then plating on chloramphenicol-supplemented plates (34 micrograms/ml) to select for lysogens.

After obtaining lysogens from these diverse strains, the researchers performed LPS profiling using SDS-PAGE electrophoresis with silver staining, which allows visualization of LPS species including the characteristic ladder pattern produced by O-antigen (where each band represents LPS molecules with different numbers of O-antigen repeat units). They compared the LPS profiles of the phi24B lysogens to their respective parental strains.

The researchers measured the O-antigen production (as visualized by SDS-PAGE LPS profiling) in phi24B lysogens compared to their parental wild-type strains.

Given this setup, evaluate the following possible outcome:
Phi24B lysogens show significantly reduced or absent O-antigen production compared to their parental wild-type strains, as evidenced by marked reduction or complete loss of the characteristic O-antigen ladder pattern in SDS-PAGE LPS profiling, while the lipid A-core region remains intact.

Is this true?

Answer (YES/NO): YES